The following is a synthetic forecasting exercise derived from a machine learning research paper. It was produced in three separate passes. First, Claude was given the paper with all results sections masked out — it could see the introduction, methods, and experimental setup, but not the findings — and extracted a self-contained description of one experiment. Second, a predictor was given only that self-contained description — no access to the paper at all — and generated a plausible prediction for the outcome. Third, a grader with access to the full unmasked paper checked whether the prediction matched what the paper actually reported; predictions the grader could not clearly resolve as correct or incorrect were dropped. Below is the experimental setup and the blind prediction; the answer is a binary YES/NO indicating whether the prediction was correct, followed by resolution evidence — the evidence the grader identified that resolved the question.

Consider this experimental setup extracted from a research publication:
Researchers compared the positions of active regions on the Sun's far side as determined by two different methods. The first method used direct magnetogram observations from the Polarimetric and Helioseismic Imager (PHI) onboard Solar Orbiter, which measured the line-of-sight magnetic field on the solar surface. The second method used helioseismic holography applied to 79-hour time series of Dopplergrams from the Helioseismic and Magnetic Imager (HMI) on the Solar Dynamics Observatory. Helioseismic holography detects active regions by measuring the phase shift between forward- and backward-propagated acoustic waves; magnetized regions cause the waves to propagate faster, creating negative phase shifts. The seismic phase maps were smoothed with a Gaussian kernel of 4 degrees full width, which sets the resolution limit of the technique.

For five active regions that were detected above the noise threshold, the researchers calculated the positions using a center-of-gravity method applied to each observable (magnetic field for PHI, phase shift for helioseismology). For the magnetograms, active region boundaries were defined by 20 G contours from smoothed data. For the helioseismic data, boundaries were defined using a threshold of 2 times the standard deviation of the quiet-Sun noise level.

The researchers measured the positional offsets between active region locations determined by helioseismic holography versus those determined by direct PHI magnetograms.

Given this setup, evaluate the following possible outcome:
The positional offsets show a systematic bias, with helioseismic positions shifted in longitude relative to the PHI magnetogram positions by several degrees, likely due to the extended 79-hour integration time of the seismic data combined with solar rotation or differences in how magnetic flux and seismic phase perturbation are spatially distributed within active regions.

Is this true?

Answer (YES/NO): NO